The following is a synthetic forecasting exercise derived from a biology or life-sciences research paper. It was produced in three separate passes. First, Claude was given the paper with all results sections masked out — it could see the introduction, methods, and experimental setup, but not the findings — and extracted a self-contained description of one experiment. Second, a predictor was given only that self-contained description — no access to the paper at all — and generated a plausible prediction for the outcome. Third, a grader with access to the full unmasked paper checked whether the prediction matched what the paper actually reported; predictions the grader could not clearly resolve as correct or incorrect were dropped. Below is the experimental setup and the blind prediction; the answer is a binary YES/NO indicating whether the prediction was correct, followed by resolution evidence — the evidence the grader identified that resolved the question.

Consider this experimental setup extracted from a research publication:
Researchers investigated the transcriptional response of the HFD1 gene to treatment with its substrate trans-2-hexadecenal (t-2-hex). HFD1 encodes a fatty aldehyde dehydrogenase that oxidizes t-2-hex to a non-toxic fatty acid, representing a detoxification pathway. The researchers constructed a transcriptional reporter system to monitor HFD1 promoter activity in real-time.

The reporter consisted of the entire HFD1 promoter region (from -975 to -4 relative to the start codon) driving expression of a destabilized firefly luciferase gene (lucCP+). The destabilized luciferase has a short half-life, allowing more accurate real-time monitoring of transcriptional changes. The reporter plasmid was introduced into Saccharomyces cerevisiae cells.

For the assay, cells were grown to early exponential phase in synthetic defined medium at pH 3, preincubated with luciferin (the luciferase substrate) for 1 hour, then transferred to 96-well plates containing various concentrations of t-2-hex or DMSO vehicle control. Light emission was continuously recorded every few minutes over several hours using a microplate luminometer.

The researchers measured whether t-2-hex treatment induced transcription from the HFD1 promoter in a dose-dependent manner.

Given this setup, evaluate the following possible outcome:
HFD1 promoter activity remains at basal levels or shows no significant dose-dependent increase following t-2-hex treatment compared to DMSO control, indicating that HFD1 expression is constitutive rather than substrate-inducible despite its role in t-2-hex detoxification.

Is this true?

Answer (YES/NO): NO